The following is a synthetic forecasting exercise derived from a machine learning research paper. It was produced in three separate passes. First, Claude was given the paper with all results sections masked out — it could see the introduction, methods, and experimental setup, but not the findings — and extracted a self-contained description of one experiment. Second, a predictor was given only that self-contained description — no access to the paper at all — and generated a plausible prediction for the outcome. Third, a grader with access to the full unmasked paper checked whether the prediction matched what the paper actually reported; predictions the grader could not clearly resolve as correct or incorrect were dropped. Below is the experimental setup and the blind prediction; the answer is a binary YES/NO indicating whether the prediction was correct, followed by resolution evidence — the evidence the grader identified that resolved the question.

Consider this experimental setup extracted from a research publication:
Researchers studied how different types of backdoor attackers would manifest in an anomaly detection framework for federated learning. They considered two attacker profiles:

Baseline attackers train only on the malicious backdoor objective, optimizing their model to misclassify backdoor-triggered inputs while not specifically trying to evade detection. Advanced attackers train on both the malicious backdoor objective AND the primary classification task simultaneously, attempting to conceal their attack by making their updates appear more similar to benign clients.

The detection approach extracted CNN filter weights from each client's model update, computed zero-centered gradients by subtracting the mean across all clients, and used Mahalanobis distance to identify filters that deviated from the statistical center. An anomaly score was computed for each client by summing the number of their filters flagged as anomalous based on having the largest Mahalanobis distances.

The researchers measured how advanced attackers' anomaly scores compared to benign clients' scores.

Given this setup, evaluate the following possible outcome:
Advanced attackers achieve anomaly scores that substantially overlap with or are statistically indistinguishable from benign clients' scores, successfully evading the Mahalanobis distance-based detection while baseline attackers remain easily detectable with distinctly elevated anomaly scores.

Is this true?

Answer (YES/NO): NO